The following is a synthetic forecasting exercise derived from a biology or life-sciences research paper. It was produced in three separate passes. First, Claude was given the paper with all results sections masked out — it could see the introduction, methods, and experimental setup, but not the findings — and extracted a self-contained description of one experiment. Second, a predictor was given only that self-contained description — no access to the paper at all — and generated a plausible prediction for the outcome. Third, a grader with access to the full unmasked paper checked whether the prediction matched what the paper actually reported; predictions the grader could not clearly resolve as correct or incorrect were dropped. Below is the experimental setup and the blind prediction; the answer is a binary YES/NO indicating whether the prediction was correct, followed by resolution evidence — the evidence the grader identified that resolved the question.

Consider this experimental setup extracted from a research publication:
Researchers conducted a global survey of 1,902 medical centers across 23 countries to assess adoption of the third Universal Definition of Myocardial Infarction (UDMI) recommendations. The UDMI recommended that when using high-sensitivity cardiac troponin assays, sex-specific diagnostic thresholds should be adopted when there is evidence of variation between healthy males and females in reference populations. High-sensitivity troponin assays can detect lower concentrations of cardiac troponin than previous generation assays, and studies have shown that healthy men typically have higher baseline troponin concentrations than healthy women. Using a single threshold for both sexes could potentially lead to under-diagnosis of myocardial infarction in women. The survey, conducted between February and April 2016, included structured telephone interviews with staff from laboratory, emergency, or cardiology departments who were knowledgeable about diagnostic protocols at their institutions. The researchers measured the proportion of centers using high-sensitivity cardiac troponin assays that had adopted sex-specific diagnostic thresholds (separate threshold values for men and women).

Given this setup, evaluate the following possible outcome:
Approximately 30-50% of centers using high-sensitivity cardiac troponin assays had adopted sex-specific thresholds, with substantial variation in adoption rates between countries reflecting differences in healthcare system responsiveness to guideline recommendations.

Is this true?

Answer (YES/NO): NO